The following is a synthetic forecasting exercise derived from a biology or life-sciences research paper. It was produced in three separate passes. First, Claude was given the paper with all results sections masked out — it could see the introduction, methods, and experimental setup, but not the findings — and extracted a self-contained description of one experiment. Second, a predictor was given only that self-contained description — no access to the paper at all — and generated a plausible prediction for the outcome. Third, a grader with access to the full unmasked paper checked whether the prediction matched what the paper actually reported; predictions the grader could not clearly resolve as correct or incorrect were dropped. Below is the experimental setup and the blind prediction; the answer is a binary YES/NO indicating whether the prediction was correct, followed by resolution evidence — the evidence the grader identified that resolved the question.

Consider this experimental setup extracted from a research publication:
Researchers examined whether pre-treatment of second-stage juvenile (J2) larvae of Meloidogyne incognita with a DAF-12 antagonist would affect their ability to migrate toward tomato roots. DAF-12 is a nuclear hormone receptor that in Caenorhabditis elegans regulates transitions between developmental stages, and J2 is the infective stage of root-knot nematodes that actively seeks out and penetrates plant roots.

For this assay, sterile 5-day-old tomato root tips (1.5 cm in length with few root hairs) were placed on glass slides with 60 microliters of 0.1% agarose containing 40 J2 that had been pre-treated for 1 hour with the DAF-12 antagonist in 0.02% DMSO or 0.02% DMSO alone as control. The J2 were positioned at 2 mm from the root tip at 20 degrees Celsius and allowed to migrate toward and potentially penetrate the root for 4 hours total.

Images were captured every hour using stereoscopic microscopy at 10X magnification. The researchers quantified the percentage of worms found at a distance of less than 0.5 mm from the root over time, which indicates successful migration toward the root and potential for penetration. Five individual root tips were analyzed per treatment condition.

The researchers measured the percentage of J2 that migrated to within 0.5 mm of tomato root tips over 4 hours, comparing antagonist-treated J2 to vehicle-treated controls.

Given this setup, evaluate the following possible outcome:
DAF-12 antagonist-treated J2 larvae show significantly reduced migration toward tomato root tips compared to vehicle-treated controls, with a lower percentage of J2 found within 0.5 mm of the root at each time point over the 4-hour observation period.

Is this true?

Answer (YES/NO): YES